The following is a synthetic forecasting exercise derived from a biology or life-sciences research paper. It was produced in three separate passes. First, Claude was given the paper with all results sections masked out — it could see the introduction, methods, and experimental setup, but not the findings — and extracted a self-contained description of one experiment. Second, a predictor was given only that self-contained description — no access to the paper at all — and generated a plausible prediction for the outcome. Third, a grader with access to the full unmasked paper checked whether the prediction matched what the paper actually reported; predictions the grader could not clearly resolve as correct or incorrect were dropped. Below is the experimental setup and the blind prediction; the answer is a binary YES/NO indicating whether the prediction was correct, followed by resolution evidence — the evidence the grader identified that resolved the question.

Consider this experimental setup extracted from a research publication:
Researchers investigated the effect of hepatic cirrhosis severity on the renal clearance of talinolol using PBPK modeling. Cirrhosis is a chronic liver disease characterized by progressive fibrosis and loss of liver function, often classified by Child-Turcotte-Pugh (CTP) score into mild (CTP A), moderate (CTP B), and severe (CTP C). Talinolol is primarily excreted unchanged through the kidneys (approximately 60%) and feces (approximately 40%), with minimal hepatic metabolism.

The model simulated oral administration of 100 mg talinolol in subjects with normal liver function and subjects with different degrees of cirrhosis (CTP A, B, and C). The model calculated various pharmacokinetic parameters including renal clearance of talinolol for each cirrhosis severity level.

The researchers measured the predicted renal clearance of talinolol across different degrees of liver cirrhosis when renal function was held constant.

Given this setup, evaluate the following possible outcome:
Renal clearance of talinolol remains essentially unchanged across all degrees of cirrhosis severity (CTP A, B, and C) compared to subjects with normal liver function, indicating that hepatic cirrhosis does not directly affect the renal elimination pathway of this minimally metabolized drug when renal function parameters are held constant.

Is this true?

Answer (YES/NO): YES